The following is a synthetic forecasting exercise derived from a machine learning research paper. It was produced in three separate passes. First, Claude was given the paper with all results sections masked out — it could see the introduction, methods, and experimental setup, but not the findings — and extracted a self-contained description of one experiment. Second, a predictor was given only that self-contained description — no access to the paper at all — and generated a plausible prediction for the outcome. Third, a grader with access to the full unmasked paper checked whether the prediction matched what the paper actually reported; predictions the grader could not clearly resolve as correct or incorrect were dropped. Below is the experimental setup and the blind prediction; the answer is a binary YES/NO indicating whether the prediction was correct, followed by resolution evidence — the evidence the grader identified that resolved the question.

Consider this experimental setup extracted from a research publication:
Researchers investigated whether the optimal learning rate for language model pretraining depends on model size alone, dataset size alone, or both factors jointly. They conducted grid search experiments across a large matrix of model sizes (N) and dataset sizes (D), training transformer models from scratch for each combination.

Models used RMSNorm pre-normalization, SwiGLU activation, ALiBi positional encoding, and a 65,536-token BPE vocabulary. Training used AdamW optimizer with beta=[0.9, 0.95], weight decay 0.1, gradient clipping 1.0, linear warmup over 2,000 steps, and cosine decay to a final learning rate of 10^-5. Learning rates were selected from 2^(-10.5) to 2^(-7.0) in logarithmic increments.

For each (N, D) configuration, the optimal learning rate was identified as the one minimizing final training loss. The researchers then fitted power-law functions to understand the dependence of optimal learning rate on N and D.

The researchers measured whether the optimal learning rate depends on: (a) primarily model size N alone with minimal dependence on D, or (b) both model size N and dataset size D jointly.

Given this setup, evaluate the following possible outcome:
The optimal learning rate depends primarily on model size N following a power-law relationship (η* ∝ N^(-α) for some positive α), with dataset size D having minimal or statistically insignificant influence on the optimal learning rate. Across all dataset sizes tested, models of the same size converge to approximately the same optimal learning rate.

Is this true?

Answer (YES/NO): NO